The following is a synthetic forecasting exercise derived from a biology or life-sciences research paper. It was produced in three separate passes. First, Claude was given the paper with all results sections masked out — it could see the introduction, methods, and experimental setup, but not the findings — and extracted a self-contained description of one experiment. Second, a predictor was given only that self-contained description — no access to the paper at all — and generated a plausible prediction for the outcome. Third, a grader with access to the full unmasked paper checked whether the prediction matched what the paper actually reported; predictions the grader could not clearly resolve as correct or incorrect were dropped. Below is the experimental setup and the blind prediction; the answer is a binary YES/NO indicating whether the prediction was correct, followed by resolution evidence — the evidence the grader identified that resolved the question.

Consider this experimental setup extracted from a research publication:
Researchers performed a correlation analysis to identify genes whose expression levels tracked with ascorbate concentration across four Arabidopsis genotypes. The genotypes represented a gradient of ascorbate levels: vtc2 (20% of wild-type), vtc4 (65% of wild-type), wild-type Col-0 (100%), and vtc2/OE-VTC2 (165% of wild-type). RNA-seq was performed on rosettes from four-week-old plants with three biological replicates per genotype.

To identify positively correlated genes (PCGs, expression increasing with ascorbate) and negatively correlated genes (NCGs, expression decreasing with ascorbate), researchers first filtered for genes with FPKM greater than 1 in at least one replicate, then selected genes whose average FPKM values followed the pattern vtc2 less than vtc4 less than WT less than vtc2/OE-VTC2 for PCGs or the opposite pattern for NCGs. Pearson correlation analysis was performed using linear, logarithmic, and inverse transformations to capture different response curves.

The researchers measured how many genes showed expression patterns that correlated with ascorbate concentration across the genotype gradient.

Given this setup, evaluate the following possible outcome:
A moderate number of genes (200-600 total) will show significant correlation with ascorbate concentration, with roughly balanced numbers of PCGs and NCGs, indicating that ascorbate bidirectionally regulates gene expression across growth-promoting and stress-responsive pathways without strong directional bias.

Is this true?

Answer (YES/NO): NO